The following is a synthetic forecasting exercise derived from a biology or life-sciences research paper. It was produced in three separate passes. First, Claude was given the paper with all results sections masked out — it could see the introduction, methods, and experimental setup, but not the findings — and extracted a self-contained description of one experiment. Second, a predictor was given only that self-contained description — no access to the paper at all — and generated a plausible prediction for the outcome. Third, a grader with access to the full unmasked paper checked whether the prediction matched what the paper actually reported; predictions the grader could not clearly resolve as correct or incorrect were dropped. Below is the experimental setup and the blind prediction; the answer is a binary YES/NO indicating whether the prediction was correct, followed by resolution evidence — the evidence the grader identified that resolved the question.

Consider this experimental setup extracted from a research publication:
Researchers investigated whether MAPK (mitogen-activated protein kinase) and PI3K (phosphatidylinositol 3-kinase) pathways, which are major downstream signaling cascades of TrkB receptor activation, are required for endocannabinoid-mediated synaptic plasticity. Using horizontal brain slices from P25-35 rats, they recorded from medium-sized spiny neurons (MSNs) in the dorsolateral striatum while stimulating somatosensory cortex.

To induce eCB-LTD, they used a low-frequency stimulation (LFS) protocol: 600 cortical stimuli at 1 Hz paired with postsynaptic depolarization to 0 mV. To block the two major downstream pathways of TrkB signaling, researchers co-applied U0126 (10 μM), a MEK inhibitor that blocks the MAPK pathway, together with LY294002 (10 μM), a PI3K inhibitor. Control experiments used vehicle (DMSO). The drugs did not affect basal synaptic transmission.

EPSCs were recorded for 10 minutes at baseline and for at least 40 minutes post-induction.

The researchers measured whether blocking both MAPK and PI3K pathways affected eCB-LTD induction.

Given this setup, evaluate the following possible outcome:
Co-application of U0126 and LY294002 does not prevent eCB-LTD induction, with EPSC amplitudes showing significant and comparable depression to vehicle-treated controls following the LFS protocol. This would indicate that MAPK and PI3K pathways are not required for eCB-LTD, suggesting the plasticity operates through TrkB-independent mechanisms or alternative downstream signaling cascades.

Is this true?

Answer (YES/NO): NO